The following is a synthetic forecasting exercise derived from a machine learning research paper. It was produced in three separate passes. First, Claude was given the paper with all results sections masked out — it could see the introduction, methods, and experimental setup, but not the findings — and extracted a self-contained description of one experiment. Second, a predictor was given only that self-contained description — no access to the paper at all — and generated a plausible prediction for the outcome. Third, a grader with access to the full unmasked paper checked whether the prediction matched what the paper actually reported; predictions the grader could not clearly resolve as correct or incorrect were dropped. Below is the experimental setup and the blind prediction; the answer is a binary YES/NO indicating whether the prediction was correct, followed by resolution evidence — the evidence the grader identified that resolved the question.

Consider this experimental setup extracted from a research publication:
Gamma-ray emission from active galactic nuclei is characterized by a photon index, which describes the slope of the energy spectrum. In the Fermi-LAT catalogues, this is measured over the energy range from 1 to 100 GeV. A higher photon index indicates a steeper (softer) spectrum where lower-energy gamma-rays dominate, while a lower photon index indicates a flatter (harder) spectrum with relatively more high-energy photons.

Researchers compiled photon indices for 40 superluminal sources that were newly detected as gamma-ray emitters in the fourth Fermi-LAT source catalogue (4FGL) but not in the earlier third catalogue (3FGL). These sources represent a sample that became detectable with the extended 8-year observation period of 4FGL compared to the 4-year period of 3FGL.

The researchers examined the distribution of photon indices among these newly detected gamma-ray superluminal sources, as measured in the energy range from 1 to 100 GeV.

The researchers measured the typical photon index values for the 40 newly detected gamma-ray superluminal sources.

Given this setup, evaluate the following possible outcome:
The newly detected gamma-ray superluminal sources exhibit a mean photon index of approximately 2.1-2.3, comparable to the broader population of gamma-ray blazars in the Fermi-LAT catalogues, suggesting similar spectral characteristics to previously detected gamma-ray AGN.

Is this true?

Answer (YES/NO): NO